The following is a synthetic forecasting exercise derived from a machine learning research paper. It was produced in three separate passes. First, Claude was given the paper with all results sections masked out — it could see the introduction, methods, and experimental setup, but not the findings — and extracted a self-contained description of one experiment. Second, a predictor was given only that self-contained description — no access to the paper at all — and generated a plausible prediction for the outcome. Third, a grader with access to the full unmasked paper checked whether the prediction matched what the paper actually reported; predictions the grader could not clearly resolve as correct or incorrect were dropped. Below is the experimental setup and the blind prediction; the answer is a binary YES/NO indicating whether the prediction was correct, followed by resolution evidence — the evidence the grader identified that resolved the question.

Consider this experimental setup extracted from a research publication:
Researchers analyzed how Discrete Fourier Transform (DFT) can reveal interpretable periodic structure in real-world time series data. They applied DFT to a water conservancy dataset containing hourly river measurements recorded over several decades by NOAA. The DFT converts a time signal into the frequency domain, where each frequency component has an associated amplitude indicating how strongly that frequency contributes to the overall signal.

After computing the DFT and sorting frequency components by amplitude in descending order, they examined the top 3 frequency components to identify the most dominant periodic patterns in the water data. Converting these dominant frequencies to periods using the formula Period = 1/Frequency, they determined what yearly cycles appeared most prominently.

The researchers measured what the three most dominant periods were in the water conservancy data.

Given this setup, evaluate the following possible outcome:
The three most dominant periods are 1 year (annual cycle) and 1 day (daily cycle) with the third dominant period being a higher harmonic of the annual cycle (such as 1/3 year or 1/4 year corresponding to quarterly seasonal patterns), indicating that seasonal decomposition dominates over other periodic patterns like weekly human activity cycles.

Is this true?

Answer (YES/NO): NO